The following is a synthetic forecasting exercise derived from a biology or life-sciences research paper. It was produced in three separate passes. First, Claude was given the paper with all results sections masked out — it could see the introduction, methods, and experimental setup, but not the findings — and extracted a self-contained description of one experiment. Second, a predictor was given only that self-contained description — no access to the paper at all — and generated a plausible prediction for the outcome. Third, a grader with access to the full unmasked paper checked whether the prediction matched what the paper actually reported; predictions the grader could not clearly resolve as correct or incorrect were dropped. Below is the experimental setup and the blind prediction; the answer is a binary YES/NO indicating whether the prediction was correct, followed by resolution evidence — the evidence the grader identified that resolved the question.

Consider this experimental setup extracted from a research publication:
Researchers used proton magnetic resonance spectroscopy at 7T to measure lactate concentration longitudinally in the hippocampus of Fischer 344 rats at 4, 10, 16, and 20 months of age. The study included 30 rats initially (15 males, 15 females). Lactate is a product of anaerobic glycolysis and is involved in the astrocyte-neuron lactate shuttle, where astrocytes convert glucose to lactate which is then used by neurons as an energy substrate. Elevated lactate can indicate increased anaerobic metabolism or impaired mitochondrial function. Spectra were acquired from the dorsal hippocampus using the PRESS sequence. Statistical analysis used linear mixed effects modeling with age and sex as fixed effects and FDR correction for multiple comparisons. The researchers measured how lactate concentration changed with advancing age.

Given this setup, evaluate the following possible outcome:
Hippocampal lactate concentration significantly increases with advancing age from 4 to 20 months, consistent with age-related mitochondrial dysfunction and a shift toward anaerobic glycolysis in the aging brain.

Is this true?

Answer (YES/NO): YES